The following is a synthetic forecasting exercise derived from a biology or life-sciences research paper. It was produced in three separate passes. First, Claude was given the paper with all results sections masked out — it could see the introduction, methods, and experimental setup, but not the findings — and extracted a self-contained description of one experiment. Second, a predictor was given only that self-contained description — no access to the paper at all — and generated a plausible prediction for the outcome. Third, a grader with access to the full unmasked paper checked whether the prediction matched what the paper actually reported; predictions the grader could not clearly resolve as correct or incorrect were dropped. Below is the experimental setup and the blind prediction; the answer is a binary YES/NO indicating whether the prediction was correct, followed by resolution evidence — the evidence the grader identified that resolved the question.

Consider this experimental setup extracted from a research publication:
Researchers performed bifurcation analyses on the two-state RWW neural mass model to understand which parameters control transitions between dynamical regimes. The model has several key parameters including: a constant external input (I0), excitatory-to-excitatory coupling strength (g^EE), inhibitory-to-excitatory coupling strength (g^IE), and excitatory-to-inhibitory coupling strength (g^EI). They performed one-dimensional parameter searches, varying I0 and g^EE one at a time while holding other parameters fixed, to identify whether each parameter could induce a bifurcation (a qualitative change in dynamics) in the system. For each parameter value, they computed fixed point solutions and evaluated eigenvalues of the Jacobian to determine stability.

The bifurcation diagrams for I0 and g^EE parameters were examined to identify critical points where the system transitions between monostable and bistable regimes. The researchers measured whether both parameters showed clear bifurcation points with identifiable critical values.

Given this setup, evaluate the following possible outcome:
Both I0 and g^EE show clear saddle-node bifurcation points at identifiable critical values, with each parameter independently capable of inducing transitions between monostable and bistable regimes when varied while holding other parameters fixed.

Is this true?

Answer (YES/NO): NO